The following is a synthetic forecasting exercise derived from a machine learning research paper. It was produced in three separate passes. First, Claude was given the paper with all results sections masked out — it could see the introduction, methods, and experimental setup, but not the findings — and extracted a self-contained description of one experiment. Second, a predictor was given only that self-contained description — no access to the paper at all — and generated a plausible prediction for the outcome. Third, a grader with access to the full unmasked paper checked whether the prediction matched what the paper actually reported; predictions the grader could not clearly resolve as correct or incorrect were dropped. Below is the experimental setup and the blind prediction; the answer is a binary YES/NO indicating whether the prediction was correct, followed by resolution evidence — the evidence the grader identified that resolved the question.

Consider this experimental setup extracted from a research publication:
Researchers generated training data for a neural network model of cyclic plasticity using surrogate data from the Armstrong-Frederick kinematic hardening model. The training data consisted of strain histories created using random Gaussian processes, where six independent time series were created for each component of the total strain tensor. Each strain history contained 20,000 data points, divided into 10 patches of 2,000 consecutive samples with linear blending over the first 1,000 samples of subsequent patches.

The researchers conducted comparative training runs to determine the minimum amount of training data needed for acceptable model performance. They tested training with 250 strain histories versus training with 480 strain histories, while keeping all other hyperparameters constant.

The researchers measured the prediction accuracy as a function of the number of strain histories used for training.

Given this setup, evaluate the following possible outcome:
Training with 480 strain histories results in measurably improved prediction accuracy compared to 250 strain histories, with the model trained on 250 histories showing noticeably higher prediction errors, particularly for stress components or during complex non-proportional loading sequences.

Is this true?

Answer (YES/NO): YES